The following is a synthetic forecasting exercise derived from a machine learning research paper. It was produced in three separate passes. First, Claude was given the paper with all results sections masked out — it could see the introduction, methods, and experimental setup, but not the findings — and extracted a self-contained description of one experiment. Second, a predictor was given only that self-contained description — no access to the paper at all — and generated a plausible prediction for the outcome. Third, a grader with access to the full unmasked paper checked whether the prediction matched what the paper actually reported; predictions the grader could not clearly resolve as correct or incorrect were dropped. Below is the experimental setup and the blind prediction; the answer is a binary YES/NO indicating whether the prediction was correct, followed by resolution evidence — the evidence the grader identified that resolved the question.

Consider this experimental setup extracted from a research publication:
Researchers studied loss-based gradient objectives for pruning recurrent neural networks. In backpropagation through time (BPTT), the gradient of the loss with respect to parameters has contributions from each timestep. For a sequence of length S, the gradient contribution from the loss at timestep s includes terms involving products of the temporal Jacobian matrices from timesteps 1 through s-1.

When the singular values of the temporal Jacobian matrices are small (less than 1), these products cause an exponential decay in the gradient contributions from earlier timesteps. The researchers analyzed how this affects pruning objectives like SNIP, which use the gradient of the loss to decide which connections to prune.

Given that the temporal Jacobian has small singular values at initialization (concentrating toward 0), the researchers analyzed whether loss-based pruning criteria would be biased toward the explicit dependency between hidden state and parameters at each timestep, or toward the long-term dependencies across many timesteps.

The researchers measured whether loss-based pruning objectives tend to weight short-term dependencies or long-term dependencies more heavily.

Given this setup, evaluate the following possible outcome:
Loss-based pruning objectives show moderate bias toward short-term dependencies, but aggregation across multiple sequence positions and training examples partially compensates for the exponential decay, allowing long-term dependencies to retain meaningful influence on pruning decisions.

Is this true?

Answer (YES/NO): NO